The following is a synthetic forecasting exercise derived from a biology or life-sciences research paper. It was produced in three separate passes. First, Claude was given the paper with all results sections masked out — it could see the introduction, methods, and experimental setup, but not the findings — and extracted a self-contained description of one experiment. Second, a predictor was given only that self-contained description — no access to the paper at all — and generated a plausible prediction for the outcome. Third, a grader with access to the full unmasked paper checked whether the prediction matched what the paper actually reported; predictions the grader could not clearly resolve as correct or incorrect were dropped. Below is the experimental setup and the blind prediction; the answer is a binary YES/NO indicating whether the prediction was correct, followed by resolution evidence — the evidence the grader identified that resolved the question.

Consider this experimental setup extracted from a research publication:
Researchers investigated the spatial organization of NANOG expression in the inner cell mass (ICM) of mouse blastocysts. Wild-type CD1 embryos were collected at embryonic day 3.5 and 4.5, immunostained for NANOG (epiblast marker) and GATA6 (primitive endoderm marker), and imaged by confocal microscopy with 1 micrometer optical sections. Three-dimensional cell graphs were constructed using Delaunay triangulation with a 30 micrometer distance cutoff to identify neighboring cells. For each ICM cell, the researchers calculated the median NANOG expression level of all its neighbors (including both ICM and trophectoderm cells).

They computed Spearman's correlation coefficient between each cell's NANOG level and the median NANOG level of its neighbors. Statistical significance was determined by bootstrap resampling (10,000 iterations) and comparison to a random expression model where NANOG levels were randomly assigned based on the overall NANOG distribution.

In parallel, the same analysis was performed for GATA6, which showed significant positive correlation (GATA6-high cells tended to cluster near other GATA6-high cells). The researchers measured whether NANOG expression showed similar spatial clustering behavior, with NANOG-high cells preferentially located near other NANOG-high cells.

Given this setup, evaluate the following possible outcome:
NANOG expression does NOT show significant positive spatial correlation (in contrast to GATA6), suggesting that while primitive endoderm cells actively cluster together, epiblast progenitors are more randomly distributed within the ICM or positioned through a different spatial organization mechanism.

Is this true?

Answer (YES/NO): YES